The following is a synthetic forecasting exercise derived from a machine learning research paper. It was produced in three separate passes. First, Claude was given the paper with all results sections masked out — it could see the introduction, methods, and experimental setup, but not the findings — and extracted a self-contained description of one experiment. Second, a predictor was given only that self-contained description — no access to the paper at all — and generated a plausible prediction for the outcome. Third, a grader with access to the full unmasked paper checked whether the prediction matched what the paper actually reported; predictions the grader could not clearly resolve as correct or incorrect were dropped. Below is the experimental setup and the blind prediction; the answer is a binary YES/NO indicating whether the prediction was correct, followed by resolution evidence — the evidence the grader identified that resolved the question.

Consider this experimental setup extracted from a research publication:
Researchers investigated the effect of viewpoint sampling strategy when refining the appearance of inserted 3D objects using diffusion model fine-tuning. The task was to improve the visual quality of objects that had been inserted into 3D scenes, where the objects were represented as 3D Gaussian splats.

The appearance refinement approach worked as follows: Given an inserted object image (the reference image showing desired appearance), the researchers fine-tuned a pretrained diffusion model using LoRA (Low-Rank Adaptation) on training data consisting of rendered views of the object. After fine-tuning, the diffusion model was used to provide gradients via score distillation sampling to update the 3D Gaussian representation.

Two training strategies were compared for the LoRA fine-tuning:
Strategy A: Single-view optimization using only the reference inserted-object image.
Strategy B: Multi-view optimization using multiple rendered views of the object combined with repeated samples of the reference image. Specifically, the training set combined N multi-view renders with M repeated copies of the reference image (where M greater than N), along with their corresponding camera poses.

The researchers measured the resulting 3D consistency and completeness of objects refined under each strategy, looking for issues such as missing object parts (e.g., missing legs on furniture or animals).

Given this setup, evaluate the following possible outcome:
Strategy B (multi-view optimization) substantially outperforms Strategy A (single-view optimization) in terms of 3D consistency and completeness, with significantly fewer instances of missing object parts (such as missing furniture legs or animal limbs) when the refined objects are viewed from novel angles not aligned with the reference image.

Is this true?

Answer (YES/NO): YES